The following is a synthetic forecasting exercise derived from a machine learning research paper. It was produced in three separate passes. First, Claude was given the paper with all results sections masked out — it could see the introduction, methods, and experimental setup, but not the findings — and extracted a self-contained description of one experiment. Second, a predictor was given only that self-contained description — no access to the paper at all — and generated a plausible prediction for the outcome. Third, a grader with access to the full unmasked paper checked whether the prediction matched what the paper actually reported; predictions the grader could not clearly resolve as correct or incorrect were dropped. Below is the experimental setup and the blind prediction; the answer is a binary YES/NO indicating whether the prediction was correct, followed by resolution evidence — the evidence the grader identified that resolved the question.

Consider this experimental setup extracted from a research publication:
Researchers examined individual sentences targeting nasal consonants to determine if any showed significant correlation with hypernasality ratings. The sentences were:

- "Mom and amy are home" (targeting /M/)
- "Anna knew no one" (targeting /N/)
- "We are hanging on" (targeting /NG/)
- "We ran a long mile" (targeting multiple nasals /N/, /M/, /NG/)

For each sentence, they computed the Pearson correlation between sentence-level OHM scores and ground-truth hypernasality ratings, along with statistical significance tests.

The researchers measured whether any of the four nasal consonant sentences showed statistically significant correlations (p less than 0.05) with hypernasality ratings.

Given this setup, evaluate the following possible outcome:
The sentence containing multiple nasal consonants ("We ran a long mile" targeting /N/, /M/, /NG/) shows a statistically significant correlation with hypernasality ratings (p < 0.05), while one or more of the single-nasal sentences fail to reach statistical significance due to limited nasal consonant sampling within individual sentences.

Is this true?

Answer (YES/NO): NO